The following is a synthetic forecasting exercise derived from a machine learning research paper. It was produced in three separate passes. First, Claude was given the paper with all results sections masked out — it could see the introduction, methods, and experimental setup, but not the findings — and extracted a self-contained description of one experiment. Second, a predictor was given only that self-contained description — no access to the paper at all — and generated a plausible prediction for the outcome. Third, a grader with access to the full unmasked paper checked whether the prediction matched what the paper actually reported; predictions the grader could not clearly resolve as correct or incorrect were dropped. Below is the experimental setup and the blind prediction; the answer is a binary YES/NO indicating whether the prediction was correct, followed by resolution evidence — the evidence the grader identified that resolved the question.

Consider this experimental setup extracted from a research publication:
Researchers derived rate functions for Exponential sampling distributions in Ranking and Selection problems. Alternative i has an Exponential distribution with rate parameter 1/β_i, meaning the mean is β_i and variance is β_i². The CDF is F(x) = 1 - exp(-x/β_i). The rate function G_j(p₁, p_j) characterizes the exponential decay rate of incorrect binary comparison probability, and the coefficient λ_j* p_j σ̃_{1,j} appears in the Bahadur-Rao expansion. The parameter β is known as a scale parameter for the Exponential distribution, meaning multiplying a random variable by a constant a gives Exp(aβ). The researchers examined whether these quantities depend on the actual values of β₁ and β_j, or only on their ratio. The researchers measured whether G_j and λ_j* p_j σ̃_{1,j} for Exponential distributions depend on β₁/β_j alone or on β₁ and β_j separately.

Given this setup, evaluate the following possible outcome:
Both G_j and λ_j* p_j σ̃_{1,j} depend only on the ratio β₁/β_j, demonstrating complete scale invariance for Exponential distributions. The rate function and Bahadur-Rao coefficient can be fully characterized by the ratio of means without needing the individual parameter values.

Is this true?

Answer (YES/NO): YES